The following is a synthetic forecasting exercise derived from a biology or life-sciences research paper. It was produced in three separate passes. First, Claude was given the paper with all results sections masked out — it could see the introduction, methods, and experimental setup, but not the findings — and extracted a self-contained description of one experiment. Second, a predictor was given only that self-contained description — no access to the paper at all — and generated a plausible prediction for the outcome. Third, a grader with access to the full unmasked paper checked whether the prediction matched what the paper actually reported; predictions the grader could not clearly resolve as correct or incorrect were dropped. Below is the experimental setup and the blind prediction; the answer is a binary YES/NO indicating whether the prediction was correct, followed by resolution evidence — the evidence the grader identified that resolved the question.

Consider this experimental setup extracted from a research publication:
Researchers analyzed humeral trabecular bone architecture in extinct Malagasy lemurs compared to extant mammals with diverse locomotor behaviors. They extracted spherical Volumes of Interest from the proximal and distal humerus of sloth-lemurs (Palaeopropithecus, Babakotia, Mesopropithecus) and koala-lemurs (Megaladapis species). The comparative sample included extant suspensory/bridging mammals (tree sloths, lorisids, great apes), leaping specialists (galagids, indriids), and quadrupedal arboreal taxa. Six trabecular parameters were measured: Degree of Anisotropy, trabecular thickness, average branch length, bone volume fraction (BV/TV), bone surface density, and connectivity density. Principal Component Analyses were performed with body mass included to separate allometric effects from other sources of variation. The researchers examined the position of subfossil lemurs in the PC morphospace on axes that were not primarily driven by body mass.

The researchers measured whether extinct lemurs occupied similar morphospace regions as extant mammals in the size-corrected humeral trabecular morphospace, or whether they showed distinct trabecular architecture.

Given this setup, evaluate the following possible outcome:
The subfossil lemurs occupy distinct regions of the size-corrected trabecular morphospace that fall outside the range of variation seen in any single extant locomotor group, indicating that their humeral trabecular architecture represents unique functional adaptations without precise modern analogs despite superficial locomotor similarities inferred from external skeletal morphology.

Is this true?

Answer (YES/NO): YES